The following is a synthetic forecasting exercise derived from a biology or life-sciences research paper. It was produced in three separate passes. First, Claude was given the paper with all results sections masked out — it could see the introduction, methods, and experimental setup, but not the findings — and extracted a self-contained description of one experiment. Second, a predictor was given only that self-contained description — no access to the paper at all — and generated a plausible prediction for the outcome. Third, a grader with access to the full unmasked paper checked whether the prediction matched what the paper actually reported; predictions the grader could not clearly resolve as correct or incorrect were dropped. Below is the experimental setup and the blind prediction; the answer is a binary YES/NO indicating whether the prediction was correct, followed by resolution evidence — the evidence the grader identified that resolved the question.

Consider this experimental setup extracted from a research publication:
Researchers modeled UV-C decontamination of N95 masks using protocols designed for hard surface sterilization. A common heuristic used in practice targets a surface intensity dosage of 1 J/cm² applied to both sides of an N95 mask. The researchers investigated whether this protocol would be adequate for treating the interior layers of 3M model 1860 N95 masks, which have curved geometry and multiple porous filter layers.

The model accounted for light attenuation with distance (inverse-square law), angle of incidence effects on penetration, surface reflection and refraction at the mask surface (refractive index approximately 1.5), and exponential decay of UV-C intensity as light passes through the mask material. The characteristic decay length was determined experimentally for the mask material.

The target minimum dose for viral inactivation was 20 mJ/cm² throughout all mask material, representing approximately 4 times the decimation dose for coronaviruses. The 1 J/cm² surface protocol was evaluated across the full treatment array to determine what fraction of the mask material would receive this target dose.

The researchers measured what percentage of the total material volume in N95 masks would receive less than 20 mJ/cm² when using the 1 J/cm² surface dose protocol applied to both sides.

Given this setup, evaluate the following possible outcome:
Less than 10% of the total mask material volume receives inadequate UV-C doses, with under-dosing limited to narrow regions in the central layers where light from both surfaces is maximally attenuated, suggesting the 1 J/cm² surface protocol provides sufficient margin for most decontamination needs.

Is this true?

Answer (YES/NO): NO